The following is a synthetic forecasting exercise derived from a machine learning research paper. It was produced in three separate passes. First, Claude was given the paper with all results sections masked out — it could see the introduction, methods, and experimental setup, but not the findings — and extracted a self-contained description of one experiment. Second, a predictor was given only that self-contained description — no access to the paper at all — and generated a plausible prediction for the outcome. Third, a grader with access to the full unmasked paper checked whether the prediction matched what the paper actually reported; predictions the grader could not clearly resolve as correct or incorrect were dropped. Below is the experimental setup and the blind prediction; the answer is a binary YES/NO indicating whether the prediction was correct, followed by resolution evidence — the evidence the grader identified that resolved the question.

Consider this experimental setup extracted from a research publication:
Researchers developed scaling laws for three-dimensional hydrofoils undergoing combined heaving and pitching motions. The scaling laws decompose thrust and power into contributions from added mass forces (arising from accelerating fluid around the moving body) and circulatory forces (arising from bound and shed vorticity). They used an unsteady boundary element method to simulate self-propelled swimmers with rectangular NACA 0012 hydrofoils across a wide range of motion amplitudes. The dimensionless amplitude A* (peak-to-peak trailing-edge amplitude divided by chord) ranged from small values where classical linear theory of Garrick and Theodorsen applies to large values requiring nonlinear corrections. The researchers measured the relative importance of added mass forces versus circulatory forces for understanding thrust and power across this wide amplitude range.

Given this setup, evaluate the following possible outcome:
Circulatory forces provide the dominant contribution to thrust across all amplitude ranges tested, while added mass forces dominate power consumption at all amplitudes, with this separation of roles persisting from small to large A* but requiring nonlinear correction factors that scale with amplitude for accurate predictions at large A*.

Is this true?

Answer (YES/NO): NO